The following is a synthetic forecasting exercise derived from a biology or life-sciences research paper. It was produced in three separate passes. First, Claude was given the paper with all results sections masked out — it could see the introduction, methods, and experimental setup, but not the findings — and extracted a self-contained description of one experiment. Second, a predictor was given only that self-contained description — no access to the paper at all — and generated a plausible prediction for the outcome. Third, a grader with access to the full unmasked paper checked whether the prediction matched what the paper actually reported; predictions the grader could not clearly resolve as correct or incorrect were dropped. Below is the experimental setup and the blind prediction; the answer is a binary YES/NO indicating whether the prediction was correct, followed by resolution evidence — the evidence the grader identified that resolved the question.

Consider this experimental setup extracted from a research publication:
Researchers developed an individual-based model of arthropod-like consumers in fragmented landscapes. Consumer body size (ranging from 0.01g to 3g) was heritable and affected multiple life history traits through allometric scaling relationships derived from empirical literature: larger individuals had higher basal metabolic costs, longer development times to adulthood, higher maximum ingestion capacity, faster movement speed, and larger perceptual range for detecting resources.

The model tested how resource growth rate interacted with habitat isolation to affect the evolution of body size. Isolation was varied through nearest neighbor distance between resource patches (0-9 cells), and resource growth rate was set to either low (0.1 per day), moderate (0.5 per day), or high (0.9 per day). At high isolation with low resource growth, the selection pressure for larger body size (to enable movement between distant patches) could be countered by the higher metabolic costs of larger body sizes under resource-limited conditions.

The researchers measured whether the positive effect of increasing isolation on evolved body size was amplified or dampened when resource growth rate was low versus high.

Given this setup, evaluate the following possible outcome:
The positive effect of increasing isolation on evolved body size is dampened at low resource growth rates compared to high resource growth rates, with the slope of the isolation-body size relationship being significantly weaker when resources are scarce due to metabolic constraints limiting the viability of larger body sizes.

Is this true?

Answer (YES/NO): NO